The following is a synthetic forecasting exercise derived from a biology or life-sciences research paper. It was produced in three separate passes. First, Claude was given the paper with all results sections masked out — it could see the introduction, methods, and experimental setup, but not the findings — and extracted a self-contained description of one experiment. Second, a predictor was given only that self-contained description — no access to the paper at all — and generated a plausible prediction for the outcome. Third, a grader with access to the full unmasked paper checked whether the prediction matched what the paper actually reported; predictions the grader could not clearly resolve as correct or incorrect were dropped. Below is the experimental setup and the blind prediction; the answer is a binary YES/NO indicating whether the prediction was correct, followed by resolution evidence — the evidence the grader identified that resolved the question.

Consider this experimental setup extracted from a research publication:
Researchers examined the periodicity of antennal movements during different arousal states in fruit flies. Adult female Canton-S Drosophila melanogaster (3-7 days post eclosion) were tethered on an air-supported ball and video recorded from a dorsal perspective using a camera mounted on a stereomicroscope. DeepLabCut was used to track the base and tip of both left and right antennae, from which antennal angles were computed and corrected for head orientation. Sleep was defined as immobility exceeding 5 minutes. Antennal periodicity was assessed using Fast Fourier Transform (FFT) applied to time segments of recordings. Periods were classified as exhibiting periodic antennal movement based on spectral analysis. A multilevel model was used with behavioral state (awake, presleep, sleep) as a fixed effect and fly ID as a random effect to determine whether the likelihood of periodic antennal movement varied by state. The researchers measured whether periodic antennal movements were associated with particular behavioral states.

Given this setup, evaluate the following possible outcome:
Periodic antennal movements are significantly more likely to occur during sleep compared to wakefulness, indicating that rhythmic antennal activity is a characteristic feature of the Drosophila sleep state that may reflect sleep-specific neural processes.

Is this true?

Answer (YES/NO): YES